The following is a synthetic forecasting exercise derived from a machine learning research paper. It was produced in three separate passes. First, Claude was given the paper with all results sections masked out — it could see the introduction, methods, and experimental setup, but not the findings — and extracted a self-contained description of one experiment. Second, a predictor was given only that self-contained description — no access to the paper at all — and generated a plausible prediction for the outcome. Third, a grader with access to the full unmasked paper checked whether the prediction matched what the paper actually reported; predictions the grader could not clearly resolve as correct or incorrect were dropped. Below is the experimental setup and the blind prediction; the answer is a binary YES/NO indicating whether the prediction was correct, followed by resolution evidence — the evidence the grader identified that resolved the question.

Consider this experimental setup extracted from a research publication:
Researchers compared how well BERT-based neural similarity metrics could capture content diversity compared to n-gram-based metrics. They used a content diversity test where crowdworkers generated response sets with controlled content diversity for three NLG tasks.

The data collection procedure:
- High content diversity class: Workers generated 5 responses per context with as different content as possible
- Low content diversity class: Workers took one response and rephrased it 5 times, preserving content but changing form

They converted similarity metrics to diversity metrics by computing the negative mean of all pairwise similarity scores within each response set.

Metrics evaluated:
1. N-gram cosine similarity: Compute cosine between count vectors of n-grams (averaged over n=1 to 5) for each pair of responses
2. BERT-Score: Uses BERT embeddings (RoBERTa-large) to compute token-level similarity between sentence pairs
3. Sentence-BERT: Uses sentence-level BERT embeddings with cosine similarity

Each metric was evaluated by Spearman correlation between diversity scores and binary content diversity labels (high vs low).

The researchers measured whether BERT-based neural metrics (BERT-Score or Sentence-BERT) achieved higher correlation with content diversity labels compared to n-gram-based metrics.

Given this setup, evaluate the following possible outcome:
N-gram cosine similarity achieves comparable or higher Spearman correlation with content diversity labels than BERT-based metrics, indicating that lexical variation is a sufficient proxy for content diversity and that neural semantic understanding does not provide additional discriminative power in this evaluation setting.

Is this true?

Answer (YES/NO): NO